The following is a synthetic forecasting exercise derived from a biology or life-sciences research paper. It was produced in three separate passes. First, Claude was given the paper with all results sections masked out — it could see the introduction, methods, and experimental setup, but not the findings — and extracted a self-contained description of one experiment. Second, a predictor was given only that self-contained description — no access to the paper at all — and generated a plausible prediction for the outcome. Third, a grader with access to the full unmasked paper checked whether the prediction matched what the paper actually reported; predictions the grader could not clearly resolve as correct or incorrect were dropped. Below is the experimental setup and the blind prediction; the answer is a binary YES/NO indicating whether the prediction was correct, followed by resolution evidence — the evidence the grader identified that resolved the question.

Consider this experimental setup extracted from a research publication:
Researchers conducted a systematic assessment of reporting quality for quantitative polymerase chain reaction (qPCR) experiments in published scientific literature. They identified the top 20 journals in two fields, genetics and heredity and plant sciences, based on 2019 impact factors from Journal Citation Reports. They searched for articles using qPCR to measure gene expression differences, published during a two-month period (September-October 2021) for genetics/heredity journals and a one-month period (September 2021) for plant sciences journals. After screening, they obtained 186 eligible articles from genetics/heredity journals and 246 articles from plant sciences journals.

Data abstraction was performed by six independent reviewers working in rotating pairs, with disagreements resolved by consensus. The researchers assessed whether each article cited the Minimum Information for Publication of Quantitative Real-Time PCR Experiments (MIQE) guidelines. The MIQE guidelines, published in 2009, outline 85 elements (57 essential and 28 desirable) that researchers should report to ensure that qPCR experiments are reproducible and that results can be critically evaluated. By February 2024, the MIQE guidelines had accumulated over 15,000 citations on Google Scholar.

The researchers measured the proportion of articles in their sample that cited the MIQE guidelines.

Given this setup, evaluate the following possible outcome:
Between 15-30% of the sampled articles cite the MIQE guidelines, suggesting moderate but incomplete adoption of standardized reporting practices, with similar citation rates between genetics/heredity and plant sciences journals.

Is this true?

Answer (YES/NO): NO